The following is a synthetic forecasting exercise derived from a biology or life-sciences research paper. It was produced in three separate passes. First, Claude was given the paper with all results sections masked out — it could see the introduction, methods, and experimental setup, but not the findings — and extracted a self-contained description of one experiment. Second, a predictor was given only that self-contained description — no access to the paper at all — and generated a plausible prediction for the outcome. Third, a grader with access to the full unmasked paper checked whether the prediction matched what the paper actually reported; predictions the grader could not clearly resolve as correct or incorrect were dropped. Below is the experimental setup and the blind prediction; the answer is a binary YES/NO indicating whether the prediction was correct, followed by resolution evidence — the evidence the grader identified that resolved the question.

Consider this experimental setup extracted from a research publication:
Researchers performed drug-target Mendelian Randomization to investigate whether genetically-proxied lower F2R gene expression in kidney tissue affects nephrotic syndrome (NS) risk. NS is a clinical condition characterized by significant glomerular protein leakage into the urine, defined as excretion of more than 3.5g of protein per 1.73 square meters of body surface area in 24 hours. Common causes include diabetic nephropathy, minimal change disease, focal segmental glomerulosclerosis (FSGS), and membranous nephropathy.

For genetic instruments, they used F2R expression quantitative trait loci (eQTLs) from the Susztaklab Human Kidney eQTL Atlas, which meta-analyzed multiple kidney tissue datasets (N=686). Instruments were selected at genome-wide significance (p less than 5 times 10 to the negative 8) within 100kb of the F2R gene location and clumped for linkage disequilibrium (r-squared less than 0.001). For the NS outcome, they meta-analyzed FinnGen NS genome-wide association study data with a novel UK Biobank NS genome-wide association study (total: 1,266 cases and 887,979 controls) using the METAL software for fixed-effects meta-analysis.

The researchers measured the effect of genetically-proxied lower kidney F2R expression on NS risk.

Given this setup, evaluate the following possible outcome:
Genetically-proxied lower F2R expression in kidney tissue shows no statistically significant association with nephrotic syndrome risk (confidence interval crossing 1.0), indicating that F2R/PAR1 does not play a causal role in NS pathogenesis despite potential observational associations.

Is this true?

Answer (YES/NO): NO